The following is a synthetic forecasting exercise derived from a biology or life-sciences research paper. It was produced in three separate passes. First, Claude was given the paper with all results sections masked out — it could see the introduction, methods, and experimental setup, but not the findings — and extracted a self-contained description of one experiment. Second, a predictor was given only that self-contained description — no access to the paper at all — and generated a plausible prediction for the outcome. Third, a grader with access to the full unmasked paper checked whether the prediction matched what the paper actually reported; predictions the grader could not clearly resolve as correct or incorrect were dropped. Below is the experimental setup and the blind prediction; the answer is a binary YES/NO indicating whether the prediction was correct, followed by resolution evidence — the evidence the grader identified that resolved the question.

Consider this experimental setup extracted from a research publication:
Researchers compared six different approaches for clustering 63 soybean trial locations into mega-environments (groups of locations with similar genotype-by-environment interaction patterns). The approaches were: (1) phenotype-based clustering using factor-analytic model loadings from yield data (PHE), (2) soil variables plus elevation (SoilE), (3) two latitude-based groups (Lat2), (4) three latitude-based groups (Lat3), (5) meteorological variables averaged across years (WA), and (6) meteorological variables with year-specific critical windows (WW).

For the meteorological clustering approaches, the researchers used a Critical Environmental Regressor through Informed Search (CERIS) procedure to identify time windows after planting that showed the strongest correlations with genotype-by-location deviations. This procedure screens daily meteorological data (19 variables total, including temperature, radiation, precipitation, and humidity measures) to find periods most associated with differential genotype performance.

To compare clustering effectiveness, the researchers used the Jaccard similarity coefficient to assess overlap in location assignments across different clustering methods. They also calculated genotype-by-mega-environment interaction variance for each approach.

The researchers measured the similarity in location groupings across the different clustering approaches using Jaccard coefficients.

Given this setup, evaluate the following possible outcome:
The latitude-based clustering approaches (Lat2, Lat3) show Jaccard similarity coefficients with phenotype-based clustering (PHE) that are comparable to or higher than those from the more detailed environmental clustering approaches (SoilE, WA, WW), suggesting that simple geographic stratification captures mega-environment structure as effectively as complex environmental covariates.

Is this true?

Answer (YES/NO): YES